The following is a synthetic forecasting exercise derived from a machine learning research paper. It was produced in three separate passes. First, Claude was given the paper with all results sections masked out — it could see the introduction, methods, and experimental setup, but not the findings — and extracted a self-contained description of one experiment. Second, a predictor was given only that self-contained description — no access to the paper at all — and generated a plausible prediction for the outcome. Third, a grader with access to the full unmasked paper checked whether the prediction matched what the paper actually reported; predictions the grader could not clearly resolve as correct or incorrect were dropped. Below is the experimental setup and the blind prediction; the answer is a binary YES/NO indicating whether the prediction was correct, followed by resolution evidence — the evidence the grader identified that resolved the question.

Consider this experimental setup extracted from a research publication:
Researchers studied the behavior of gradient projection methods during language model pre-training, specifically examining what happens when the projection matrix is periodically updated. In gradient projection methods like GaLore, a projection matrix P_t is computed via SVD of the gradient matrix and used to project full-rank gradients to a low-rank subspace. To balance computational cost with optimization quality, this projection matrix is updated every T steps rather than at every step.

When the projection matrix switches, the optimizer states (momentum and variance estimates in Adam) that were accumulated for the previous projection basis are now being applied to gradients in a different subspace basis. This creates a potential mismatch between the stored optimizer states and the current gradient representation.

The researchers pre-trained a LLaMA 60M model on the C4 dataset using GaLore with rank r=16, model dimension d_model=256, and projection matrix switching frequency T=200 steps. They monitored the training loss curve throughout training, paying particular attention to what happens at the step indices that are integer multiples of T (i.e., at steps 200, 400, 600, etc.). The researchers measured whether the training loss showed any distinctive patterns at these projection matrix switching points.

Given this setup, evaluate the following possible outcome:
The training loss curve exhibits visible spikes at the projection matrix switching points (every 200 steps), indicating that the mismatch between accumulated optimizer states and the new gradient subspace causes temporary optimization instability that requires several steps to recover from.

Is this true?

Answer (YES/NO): YES